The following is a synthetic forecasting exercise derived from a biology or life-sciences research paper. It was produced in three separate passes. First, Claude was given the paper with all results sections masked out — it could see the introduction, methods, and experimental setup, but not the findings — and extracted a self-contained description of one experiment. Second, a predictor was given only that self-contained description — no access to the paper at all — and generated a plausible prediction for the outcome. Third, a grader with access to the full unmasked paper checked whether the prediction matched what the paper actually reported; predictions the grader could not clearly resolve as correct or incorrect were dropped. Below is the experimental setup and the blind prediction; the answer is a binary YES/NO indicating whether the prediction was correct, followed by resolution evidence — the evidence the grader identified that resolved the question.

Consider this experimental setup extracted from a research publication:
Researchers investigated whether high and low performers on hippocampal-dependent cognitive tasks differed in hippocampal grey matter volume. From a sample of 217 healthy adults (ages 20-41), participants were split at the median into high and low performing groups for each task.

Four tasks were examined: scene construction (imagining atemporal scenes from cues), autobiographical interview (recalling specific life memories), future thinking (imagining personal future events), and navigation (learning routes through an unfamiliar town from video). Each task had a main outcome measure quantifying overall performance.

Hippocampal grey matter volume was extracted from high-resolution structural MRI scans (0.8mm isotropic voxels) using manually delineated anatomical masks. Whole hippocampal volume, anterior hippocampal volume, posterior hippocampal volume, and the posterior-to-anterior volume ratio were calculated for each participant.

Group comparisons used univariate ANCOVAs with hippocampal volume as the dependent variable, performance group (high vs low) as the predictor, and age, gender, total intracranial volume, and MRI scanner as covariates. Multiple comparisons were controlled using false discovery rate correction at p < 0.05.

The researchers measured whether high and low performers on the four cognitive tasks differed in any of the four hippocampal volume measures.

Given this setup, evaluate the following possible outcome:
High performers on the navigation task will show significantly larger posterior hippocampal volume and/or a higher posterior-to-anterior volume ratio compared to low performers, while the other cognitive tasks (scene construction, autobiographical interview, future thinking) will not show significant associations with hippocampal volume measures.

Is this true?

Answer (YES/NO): NO